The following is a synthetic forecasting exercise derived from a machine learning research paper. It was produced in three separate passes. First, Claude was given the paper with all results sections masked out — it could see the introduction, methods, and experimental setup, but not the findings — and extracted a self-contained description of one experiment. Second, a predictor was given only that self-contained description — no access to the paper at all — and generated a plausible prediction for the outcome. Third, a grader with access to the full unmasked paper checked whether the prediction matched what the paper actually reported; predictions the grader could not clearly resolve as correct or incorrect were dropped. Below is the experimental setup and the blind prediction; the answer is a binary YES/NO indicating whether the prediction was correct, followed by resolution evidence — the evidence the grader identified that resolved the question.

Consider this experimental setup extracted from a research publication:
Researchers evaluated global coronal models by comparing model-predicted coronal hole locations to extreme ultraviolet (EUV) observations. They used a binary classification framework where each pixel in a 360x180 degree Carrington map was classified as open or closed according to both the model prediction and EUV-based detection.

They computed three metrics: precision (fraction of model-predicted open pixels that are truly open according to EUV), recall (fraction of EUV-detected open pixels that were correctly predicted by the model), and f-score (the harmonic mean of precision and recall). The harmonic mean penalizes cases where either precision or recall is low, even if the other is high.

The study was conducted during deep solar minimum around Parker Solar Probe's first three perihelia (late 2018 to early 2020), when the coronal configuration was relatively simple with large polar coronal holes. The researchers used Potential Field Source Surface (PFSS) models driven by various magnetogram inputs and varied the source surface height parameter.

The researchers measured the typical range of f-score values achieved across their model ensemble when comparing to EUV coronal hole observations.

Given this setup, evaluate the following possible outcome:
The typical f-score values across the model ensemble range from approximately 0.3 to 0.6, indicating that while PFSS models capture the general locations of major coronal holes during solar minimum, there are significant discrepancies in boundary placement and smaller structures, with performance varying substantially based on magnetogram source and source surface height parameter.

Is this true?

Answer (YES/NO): YES